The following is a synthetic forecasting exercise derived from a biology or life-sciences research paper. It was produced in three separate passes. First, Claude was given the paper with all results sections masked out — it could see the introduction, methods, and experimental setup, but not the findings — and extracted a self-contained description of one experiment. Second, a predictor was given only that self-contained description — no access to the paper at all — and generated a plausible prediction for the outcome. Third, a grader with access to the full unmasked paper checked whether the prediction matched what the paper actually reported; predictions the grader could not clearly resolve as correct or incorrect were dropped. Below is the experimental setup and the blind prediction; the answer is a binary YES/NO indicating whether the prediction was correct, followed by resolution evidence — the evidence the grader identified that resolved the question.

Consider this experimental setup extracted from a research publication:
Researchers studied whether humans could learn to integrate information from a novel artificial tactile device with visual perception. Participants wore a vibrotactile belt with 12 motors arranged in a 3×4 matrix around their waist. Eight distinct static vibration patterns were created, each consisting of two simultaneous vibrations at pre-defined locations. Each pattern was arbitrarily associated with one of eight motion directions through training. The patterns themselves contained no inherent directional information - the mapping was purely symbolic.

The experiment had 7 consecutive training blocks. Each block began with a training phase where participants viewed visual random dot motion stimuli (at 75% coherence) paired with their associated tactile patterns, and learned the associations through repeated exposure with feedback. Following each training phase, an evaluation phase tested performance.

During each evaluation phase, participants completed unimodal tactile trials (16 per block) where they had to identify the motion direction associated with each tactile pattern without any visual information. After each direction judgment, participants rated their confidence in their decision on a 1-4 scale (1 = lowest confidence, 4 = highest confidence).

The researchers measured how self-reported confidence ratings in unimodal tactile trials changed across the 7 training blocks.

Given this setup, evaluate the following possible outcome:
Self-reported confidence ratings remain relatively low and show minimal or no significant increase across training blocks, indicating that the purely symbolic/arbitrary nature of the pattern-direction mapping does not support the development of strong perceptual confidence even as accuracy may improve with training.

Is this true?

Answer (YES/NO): NO